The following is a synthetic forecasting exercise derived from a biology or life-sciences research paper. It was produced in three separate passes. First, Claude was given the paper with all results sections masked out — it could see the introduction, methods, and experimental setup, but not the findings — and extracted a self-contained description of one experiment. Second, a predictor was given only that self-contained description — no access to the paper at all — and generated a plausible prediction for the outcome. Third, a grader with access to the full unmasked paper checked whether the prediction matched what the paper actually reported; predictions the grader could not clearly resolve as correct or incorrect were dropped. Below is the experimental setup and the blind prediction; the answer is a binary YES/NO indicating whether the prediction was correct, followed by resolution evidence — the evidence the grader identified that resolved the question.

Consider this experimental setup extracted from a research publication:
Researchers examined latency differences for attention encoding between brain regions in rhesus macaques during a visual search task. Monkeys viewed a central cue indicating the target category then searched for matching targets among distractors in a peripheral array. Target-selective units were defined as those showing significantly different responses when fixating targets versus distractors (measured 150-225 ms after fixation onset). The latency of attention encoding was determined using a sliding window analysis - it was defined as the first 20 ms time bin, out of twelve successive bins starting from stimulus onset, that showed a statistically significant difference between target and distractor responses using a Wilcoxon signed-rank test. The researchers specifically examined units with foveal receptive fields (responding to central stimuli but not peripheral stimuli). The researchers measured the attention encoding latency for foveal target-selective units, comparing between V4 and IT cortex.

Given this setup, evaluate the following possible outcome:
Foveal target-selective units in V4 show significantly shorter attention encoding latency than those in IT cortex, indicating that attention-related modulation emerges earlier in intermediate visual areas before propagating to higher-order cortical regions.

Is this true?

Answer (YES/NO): YES